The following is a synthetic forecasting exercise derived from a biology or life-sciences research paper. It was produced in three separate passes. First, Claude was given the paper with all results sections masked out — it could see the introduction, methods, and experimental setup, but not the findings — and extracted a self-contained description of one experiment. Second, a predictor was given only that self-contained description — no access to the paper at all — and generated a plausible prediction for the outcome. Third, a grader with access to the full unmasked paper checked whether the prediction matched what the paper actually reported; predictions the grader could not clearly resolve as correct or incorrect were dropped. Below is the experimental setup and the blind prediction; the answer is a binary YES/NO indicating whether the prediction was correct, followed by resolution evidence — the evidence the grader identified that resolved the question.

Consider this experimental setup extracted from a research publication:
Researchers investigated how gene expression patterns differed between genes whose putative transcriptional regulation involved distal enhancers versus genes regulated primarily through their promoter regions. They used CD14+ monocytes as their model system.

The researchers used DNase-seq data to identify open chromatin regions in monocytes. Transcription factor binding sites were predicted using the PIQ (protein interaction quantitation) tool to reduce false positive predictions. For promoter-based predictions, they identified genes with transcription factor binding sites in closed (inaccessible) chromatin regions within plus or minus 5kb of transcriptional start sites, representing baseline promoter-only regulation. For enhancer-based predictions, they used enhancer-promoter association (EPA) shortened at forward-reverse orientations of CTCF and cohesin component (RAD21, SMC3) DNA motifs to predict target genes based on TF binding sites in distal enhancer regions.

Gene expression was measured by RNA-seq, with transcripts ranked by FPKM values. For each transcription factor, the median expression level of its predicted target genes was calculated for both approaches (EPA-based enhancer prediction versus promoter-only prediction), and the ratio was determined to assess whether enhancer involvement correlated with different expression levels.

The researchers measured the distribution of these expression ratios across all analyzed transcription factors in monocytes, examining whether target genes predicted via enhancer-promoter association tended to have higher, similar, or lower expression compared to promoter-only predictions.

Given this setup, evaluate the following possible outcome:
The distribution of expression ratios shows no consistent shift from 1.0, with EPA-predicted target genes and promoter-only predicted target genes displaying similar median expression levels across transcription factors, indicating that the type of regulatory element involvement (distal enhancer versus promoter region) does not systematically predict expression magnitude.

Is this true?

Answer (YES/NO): NO